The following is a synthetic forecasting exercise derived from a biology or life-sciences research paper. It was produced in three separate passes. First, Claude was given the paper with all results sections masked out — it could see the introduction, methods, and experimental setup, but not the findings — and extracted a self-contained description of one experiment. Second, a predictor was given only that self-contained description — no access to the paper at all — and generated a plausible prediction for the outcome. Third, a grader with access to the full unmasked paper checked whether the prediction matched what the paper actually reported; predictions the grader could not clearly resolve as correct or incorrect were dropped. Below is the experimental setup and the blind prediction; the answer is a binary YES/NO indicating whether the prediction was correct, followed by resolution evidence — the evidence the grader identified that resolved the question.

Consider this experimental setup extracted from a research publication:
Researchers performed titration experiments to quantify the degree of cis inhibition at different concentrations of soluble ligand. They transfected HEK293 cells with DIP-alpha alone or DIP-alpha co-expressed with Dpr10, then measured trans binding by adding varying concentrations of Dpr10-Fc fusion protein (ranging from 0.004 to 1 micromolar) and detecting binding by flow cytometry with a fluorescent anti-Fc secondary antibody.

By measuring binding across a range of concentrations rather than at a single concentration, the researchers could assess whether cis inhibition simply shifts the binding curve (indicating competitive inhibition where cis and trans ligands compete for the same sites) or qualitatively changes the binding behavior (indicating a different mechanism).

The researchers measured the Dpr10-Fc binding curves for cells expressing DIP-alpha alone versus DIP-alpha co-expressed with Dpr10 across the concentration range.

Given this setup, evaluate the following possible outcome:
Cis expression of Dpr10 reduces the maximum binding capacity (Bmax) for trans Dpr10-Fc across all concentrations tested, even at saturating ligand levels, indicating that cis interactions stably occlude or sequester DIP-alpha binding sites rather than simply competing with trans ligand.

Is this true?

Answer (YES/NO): YES